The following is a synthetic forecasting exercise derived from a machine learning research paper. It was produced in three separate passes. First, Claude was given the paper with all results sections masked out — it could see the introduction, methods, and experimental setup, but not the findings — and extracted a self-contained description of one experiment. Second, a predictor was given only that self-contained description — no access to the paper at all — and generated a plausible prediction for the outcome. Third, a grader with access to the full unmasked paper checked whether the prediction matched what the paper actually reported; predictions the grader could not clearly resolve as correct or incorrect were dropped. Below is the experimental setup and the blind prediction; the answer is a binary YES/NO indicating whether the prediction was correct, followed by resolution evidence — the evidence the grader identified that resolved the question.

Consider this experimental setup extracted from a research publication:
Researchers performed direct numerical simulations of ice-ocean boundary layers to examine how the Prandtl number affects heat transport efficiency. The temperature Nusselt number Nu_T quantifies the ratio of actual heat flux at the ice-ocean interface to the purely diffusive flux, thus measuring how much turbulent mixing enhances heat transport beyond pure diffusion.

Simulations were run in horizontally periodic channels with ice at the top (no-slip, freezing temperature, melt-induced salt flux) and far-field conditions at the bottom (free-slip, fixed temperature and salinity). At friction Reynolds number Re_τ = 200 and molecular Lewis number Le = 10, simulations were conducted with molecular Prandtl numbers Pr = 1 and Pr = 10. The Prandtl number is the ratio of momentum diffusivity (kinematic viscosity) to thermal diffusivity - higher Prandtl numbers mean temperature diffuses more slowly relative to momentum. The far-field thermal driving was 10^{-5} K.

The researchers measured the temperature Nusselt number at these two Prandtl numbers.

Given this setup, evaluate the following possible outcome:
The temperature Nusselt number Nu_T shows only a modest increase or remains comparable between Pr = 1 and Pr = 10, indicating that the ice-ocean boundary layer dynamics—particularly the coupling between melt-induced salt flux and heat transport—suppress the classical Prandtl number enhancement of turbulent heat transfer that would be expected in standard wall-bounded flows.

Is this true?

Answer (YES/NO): NO